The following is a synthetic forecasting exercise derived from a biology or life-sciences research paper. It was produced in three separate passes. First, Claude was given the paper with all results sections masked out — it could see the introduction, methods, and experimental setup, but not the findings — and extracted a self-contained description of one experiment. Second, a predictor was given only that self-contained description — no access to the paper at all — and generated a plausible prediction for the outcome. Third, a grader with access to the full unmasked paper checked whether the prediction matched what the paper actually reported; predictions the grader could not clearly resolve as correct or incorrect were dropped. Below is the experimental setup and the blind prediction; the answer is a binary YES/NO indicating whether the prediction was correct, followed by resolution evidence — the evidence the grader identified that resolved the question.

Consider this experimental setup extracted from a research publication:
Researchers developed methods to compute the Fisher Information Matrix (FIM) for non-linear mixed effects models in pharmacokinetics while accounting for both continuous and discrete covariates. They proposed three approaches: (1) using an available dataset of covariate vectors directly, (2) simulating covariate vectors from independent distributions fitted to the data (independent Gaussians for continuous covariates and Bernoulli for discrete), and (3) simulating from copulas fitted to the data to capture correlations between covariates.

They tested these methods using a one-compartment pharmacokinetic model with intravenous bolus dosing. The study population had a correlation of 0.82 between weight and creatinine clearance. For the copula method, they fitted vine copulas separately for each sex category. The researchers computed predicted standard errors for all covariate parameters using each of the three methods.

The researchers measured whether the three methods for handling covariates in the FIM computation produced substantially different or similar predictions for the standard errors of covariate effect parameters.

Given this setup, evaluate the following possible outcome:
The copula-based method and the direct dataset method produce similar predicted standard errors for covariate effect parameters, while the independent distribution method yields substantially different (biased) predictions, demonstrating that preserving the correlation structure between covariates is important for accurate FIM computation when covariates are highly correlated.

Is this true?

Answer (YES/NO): NO